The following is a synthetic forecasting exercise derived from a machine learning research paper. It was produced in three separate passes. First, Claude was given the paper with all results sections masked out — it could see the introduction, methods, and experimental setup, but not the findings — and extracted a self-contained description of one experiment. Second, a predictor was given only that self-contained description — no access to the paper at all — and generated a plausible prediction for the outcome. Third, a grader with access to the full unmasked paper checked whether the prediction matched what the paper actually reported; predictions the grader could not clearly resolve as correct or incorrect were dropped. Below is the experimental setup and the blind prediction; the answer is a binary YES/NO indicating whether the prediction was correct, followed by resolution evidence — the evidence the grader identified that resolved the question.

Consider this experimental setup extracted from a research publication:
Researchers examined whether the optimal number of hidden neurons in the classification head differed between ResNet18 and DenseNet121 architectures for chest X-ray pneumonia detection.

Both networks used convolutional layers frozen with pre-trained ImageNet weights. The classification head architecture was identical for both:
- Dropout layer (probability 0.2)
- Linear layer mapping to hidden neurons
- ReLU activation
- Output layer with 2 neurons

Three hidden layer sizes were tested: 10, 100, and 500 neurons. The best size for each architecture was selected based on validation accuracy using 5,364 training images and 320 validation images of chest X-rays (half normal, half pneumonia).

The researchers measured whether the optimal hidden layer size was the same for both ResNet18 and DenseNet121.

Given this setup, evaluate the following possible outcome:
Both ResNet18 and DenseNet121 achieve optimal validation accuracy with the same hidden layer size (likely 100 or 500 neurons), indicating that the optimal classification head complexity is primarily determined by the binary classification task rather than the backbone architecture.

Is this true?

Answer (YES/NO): NO